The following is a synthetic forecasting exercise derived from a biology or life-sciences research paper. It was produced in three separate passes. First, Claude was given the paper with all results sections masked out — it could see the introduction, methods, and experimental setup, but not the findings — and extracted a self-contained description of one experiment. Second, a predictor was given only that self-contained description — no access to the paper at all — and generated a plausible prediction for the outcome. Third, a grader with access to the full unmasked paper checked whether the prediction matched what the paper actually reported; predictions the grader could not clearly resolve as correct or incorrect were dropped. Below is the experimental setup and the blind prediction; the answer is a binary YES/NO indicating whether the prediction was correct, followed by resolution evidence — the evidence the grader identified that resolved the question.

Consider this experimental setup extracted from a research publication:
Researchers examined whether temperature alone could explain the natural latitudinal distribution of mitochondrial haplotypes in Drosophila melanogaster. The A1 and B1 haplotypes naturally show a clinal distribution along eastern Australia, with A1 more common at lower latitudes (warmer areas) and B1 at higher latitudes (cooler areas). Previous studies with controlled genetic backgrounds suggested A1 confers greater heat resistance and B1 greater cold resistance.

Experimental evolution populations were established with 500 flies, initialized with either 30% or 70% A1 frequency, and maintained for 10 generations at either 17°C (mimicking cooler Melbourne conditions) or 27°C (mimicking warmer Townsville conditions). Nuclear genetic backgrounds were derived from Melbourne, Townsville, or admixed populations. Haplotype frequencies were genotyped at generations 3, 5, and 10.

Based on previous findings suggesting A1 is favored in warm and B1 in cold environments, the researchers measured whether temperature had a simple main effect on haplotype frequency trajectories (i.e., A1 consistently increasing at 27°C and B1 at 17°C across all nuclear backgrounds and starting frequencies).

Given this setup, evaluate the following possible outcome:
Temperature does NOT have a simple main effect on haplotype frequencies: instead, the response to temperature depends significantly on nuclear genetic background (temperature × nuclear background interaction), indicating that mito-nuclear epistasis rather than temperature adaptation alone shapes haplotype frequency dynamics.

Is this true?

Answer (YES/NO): YES